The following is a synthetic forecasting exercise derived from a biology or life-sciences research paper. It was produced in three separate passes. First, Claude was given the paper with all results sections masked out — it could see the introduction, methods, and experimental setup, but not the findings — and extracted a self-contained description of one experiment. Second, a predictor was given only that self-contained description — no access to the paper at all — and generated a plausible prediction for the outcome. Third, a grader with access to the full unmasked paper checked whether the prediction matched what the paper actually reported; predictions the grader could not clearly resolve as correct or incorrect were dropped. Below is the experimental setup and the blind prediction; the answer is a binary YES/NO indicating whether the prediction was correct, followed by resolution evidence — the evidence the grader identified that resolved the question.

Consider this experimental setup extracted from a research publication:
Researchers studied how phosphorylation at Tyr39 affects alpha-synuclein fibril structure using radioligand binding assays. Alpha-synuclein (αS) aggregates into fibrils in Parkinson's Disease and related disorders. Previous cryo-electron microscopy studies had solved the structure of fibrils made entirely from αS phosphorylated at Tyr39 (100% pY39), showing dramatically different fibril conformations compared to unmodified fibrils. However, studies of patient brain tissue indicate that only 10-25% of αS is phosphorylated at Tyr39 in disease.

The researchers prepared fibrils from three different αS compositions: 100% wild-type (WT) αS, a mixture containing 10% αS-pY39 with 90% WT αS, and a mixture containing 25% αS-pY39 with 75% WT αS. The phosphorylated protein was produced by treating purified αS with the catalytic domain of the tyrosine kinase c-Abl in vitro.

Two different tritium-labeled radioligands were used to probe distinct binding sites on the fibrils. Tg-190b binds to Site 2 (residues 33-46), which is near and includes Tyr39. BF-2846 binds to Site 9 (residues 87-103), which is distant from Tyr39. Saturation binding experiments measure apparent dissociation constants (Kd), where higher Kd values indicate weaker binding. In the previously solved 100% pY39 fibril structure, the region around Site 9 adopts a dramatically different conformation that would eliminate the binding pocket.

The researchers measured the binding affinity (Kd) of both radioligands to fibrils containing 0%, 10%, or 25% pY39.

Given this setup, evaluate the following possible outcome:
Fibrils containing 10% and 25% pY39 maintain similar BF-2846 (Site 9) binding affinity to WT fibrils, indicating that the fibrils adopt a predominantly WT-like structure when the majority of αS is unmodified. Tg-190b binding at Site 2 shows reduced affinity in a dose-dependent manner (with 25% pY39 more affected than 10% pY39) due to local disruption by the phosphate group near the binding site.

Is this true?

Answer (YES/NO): YES